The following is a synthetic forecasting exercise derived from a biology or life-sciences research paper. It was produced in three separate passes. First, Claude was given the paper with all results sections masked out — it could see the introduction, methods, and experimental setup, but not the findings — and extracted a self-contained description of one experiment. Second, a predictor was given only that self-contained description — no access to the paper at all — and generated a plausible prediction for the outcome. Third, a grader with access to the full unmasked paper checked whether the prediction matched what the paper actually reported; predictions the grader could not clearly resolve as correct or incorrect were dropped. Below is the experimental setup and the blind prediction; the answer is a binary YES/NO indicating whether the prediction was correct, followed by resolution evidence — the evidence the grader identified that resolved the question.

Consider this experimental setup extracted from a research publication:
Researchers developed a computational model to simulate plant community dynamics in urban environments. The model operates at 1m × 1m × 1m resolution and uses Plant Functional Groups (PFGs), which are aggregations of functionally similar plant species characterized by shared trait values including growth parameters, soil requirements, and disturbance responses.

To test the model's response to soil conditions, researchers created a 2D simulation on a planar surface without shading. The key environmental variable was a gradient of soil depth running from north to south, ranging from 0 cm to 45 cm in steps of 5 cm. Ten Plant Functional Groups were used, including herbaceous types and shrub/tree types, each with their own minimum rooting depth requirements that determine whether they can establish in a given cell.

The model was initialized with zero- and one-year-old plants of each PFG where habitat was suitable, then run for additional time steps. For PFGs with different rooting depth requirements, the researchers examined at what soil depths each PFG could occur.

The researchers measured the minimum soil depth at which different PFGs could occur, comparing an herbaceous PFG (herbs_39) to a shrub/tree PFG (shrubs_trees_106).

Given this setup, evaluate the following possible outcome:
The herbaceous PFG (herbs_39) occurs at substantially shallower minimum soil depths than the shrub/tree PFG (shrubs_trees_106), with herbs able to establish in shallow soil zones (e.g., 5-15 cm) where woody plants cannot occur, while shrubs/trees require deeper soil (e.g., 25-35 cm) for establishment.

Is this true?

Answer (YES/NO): NO